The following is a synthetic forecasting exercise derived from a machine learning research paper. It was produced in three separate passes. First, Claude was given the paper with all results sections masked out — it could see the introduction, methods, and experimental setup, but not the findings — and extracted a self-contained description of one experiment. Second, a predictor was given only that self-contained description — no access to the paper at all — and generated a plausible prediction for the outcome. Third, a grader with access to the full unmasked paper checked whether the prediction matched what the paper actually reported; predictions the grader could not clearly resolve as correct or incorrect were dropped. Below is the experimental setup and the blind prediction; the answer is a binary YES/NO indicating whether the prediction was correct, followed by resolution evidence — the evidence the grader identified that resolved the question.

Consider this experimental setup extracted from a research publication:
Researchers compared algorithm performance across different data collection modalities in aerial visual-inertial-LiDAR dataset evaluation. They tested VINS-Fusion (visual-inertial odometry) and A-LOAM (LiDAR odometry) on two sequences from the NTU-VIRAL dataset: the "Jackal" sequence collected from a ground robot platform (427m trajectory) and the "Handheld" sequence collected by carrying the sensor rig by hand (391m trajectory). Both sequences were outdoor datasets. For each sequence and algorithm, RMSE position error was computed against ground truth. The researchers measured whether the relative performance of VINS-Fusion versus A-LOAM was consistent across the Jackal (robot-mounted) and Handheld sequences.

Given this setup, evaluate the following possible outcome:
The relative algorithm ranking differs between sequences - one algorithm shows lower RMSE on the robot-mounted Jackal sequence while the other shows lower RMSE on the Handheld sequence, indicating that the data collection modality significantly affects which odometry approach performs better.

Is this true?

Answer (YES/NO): YES